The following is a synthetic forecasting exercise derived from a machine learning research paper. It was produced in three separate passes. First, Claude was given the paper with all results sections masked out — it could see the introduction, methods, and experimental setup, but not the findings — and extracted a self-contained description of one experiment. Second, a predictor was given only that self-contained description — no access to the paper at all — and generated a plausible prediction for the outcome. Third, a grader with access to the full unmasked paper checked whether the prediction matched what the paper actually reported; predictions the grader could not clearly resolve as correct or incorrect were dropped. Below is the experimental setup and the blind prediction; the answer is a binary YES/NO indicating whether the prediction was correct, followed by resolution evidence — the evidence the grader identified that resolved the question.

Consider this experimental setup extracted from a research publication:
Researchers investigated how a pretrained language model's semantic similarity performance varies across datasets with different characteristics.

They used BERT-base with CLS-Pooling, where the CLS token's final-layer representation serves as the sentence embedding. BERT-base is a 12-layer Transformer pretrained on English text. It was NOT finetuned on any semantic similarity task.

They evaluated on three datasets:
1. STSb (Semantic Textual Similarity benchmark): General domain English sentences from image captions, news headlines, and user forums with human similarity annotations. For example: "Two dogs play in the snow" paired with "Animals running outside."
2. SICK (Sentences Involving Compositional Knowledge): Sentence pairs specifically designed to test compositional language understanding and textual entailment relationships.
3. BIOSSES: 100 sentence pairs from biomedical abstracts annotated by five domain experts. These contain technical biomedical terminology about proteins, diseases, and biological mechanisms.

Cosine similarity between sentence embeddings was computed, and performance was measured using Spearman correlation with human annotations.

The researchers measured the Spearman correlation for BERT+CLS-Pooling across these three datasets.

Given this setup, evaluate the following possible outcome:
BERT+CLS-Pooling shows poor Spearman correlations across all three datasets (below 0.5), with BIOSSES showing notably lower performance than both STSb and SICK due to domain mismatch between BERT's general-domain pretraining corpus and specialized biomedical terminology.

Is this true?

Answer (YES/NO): NO